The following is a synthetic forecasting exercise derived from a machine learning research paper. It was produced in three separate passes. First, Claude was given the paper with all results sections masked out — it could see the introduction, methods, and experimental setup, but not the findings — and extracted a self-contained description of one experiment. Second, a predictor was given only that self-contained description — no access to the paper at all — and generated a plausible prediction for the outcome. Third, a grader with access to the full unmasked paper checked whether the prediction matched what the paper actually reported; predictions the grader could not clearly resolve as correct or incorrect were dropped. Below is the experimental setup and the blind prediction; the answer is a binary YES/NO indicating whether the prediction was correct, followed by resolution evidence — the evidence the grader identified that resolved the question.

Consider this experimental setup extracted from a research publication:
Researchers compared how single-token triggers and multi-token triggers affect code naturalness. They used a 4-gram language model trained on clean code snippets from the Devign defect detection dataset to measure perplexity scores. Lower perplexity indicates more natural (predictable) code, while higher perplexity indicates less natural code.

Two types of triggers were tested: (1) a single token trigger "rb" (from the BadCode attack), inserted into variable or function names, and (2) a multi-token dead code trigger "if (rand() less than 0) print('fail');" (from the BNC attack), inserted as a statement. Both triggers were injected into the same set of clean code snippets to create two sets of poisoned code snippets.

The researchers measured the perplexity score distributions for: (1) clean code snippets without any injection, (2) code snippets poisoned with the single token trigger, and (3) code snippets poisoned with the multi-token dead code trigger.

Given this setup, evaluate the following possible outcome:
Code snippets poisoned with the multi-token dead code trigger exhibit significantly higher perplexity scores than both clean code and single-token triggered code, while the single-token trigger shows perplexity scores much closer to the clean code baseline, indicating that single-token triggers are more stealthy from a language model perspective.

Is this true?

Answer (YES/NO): YES